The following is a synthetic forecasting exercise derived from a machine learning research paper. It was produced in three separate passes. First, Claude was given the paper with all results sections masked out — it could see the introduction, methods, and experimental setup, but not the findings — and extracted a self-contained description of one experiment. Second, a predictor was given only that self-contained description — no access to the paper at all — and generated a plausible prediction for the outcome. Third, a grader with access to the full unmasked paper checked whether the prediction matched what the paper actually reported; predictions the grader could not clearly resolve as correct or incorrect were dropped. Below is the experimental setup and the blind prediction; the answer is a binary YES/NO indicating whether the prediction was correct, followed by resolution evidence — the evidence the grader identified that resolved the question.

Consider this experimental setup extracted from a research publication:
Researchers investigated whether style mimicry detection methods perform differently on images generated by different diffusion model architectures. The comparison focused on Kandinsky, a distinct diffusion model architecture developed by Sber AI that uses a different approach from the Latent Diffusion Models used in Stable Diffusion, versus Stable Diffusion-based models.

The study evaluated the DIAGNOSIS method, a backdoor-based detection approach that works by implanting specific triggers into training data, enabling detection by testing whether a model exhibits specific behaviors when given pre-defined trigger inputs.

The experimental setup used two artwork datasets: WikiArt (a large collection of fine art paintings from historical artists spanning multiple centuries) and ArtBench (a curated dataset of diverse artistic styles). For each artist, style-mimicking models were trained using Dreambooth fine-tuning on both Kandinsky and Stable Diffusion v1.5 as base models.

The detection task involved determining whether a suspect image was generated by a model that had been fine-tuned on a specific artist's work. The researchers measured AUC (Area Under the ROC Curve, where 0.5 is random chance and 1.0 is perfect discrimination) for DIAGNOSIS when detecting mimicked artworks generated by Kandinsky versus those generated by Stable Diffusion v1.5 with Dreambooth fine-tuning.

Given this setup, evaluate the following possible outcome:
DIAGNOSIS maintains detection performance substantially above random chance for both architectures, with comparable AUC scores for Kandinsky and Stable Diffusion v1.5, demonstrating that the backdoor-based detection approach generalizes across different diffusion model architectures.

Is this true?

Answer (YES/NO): NO